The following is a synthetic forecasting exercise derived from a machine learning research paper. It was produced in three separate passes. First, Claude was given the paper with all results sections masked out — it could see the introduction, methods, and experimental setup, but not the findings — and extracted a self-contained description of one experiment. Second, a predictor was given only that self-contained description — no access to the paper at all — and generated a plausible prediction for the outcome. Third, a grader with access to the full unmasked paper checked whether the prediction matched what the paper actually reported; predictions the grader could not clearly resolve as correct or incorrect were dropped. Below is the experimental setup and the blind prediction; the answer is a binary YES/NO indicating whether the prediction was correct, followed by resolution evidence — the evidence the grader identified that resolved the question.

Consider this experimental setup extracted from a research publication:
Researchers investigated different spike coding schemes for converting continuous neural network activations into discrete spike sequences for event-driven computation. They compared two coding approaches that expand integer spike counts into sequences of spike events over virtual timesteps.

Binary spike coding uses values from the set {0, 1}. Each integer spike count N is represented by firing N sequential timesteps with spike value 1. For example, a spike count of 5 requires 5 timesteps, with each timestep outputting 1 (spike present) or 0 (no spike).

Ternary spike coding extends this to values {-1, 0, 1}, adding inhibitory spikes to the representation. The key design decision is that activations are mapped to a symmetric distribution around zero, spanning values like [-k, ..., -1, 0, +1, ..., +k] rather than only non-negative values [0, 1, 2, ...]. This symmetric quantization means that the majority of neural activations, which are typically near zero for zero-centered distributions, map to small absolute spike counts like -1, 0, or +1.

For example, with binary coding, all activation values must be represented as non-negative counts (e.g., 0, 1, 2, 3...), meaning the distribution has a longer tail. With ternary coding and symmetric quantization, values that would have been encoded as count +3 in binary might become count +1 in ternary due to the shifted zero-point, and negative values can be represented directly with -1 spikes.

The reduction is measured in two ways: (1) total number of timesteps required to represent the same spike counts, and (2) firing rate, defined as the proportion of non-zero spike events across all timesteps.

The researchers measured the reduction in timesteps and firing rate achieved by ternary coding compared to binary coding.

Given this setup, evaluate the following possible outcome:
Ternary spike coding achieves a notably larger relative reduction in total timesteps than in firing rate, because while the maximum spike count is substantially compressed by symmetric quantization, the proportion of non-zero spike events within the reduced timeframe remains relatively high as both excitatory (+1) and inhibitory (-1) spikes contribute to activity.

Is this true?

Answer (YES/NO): NO